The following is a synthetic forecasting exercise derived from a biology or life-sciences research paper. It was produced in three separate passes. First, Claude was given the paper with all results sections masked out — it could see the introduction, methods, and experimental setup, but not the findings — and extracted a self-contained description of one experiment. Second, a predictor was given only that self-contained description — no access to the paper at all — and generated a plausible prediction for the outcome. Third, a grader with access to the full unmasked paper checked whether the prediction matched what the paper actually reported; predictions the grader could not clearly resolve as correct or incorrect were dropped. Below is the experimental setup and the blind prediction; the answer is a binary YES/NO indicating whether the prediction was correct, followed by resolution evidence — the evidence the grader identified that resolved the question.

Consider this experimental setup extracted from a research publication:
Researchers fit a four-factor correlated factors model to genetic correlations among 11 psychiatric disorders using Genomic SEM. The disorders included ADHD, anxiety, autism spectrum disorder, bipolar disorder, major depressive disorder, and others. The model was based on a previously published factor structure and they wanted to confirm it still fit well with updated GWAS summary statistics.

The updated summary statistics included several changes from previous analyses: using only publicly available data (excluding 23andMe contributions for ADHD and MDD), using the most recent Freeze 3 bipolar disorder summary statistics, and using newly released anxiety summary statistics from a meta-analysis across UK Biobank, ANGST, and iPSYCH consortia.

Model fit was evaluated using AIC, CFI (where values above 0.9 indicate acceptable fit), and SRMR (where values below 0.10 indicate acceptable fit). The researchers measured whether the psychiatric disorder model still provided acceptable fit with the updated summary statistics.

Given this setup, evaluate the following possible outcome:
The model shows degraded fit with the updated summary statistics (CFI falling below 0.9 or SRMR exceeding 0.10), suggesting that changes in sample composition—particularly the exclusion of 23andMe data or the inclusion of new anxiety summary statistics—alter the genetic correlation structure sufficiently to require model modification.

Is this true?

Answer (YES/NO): NO